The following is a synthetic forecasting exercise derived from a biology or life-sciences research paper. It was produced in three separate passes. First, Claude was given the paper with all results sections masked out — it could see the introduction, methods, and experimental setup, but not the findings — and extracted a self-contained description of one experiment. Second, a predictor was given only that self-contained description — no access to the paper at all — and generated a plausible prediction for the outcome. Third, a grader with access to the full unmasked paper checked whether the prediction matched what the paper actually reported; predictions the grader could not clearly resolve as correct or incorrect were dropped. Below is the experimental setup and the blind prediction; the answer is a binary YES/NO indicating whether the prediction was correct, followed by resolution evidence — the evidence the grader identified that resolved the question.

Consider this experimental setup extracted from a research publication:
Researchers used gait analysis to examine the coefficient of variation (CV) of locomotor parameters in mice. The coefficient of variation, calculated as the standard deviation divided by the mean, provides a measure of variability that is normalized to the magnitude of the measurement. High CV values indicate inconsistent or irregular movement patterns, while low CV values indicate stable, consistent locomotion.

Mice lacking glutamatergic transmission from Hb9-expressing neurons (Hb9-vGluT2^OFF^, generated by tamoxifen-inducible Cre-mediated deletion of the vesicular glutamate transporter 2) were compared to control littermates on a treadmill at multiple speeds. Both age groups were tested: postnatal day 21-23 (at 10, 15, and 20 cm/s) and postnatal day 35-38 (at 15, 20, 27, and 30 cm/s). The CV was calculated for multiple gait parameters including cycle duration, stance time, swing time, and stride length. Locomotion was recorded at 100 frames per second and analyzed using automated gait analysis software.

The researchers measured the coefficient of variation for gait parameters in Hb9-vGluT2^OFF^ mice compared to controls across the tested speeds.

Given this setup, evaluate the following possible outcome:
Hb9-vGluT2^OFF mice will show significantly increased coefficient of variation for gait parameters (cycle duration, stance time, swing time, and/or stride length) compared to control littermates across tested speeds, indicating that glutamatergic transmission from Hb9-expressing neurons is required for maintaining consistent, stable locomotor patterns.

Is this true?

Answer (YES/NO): NO